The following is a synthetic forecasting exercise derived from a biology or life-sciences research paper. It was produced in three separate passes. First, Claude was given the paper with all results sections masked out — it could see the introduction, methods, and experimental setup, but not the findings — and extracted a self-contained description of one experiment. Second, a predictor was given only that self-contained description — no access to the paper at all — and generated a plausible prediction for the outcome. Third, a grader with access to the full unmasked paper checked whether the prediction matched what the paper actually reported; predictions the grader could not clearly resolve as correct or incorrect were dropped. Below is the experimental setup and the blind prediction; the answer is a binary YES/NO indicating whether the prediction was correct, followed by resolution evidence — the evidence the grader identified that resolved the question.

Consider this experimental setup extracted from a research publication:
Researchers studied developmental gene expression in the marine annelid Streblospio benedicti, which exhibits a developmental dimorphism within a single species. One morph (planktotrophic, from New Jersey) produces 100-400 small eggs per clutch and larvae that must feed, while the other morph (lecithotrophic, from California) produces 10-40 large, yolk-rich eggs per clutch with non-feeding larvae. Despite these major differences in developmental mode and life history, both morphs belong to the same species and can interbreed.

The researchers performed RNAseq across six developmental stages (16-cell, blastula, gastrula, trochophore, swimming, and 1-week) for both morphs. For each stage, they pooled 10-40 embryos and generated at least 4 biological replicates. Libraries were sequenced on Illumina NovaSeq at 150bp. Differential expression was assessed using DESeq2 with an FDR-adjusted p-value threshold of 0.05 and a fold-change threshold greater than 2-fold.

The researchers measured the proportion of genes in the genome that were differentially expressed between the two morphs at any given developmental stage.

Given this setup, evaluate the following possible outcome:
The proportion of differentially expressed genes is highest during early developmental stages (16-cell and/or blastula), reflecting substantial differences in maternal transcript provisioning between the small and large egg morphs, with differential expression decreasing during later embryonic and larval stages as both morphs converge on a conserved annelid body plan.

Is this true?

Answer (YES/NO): YES